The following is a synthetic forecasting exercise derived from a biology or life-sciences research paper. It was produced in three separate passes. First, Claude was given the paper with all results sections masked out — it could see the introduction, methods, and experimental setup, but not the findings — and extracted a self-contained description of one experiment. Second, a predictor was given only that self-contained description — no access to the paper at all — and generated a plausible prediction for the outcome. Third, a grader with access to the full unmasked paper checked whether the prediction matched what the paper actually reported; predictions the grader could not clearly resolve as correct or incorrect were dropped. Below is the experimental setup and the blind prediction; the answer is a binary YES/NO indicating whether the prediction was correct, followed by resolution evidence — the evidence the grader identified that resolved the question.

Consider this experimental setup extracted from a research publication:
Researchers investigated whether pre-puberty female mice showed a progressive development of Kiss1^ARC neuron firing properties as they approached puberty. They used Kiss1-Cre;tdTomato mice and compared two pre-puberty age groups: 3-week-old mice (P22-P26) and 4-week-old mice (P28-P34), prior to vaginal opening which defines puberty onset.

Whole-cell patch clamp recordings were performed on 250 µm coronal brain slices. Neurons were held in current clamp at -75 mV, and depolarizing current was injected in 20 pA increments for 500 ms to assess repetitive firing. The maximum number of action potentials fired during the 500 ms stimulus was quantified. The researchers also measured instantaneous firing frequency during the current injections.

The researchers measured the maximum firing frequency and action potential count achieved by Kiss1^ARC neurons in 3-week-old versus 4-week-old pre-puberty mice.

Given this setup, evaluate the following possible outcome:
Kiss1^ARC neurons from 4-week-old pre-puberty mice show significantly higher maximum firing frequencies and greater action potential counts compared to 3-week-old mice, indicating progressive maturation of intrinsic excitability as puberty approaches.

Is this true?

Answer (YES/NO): NO